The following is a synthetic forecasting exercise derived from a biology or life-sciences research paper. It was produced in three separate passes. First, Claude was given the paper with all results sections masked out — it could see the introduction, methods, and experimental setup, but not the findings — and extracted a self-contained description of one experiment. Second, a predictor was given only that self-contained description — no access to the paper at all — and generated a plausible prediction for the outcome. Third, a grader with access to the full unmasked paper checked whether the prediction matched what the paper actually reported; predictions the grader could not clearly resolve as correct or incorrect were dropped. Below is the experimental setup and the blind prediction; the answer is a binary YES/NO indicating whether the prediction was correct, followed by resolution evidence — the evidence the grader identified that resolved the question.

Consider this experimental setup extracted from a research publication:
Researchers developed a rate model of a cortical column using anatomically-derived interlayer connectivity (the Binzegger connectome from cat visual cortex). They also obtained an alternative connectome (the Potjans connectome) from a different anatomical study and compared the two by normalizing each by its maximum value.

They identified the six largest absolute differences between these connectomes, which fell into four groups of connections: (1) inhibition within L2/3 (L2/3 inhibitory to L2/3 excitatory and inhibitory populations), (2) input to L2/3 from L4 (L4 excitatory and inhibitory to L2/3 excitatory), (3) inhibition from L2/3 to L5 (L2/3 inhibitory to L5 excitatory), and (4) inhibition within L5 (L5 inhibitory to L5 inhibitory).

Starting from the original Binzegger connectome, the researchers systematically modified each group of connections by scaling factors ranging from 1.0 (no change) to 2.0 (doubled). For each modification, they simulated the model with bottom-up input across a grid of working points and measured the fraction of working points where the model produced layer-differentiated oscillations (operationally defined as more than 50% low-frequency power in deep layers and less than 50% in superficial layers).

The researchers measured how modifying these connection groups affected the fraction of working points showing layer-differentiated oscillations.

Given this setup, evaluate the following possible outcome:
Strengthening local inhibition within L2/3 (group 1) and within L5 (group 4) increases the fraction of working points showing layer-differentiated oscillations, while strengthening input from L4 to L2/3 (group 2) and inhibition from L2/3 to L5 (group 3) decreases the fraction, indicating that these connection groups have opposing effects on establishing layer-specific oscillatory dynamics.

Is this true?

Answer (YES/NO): NO